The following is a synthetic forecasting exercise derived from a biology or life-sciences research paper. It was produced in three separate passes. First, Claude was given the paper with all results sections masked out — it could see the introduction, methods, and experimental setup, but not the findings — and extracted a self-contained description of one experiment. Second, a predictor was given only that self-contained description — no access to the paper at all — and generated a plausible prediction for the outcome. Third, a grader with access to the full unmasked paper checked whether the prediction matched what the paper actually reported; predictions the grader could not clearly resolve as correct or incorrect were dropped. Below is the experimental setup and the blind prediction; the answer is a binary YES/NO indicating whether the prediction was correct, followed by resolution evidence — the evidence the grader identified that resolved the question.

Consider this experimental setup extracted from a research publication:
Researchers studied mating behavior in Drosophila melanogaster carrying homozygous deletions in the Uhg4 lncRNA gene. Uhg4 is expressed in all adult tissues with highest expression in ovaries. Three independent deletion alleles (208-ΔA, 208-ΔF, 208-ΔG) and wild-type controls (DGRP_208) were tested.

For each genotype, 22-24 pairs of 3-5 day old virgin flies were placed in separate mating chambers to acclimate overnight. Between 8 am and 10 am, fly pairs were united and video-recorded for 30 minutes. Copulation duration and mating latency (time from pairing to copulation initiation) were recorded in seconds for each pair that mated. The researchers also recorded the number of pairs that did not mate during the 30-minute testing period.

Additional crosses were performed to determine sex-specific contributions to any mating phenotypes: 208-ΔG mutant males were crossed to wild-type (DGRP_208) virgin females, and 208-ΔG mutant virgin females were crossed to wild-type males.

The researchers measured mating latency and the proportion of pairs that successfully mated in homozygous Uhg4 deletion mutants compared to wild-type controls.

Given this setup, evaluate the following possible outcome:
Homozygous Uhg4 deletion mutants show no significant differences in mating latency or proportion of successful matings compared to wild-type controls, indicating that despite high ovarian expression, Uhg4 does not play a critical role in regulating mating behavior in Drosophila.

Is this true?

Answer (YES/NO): YES